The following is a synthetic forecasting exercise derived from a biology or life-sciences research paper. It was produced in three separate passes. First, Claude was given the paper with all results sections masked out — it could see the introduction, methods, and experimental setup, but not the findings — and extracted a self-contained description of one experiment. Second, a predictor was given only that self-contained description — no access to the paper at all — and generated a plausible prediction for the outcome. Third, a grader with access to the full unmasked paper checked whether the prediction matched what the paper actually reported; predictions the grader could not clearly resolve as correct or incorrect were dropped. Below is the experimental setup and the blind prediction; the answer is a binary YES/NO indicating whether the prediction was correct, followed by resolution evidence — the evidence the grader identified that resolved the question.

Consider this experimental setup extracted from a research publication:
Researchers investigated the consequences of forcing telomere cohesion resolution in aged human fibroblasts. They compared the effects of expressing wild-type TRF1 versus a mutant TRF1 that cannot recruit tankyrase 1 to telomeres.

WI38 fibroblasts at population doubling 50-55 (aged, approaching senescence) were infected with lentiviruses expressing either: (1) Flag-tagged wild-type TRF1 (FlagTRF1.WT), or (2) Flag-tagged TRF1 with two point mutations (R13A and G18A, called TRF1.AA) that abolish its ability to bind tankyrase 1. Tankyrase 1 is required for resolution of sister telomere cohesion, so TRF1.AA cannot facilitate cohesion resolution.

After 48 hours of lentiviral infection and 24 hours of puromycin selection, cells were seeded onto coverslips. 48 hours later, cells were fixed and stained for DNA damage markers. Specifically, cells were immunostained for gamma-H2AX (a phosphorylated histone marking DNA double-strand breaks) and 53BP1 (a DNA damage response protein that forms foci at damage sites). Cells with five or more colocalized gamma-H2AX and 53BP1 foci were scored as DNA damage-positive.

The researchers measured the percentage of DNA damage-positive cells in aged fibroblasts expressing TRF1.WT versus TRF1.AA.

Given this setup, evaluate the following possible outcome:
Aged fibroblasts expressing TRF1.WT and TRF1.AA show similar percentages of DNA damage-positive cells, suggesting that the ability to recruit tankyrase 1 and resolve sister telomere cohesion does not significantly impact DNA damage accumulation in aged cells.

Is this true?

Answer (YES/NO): NO